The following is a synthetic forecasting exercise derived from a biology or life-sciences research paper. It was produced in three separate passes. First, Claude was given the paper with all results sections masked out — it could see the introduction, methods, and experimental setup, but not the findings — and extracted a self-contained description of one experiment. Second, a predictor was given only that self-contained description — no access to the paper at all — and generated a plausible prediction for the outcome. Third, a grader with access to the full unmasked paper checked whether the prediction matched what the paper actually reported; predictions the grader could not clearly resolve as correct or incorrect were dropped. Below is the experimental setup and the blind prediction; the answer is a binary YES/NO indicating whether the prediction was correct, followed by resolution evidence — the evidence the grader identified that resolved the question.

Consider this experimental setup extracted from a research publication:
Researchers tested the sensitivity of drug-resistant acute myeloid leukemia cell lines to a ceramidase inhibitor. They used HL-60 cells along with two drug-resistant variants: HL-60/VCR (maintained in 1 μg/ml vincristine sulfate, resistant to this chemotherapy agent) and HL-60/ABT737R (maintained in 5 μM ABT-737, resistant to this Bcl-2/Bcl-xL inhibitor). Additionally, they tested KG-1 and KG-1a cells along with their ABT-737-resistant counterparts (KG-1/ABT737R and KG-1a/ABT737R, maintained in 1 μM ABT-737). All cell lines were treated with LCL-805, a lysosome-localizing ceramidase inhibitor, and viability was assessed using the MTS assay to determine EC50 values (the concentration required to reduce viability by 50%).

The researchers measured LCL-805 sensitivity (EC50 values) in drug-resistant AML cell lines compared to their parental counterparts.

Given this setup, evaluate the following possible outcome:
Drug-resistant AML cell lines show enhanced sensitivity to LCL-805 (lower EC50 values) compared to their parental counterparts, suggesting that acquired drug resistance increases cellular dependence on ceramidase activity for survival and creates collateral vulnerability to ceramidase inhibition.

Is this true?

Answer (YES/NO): NO